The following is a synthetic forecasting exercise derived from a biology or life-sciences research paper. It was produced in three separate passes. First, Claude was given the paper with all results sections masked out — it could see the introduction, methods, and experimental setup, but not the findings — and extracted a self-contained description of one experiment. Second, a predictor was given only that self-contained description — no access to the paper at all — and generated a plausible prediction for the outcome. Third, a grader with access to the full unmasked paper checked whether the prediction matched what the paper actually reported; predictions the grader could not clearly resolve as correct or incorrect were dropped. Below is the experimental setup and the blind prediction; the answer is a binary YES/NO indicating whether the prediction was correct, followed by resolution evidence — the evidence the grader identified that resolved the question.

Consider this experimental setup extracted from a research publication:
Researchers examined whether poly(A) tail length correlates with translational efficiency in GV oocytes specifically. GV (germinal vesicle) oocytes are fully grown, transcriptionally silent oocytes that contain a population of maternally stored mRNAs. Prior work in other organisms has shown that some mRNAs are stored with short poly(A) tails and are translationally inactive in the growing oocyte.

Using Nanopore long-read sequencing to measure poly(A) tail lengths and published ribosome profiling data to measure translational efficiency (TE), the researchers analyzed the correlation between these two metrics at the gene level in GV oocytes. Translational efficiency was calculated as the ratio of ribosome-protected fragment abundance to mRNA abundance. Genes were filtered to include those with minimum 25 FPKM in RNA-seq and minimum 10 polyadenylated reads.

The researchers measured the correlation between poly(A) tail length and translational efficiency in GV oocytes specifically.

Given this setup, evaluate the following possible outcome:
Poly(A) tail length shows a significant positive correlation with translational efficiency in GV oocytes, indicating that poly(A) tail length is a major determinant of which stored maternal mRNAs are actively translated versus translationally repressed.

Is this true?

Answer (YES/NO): YES